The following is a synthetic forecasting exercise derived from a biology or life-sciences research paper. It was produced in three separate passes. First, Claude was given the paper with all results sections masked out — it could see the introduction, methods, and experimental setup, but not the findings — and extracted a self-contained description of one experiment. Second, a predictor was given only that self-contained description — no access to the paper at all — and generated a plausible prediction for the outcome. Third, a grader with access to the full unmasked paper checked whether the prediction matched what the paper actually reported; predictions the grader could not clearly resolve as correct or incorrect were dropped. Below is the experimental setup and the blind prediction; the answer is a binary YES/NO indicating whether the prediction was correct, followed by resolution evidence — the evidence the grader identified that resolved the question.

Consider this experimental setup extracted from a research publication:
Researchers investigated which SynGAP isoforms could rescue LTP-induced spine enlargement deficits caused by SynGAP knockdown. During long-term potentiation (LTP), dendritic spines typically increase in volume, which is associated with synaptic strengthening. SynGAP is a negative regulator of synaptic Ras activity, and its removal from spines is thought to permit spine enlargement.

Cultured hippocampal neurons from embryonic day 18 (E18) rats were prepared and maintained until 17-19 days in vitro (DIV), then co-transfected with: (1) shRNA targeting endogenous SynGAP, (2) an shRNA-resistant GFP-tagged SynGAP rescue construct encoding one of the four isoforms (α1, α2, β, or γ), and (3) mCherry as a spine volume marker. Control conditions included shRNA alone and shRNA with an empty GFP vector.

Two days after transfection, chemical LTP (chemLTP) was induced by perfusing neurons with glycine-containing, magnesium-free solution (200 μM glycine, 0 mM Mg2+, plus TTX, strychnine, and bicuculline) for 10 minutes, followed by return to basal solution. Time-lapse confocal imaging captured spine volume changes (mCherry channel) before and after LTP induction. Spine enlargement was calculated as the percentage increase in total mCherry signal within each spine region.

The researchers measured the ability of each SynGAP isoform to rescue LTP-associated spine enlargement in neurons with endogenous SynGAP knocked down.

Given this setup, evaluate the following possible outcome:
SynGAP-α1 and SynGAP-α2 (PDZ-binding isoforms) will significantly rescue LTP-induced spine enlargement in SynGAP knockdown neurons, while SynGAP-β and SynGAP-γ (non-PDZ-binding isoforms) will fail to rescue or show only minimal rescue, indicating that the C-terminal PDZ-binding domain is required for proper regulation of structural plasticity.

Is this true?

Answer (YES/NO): NO